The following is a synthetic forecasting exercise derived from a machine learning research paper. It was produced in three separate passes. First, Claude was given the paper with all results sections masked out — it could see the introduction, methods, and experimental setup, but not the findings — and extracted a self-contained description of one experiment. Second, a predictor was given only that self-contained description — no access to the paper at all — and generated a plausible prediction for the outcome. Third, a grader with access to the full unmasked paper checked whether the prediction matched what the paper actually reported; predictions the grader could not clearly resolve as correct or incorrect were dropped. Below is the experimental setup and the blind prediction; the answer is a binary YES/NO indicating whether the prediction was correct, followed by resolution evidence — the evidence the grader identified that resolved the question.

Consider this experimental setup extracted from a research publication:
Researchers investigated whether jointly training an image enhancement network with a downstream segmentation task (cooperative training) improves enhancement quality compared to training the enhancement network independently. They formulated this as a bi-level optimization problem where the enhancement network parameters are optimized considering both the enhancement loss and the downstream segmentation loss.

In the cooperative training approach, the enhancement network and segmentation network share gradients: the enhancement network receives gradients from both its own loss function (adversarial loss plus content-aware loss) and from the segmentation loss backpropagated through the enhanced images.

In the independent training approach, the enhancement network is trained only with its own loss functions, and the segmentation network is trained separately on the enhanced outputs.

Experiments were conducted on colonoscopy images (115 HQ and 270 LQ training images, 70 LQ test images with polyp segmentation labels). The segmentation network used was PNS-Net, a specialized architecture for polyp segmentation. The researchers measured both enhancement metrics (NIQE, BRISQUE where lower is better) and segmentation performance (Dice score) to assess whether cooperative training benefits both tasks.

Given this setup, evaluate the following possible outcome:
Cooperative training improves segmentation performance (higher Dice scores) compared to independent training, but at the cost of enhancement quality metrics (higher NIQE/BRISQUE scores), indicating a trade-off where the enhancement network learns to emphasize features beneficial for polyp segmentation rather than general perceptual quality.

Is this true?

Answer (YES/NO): NO